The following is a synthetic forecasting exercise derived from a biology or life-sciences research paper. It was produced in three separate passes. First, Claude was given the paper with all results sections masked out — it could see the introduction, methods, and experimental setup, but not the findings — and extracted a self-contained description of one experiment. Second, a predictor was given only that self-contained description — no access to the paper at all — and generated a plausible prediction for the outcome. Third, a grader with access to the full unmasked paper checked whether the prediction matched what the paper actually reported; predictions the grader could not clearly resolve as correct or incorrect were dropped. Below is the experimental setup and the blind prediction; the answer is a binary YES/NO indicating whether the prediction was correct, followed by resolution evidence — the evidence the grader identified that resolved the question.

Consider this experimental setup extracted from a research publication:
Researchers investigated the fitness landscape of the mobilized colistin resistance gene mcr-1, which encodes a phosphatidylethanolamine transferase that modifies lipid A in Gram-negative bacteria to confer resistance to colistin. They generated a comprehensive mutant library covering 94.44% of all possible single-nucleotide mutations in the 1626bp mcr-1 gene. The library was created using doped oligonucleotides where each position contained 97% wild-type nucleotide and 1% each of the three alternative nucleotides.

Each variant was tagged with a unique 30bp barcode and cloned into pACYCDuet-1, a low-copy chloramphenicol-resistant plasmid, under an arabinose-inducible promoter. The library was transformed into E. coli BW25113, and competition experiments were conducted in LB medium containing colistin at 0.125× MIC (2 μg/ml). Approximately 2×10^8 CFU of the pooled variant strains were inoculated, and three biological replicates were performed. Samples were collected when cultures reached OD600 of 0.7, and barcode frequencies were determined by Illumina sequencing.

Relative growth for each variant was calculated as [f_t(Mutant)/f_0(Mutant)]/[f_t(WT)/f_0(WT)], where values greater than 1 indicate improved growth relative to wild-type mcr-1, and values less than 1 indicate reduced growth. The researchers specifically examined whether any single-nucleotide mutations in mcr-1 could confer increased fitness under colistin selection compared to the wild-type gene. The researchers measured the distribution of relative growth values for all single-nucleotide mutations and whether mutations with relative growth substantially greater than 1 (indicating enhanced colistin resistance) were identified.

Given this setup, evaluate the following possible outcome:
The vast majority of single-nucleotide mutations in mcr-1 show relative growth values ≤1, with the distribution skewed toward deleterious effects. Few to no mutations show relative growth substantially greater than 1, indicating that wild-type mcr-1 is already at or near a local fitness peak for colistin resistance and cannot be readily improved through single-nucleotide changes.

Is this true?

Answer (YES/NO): YES